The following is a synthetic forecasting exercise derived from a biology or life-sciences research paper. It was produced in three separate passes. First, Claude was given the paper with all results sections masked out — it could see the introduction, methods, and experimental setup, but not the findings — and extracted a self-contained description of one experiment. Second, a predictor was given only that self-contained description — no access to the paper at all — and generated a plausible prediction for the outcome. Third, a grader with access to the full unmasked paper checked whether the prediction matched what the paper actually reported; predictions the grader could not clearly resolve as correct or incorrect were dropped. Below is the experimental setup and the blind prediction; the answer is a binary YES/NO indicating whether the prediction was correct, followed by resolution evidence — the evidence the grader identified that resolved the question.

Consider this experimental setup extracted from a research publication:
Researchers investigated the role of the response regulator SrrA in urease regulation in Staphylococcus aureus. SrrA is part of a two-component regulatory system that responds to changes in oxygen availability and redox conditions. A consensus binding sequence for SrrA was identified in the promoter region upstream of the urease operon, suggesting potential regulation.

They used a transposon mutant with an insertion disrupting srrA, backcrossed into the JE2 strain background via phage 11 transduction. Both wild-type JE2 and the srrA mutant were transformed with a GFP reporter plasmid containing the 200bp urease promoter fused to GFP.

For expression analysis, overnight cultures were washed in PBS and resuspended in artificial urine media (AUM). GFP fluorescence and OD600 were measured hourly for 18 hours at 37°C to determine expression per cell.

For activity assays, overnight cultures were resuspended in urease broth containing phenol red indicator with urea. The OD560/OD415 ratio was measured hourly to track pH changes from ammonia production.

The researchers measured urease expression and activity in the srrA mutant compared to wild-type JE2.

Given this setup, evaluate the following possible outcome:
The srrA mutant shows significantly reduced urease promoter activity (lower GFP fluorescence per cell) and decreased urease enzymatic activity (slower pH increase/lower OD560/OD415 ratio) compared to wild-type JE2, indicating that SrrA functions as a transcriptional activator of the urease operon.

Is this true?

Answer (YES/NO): NO